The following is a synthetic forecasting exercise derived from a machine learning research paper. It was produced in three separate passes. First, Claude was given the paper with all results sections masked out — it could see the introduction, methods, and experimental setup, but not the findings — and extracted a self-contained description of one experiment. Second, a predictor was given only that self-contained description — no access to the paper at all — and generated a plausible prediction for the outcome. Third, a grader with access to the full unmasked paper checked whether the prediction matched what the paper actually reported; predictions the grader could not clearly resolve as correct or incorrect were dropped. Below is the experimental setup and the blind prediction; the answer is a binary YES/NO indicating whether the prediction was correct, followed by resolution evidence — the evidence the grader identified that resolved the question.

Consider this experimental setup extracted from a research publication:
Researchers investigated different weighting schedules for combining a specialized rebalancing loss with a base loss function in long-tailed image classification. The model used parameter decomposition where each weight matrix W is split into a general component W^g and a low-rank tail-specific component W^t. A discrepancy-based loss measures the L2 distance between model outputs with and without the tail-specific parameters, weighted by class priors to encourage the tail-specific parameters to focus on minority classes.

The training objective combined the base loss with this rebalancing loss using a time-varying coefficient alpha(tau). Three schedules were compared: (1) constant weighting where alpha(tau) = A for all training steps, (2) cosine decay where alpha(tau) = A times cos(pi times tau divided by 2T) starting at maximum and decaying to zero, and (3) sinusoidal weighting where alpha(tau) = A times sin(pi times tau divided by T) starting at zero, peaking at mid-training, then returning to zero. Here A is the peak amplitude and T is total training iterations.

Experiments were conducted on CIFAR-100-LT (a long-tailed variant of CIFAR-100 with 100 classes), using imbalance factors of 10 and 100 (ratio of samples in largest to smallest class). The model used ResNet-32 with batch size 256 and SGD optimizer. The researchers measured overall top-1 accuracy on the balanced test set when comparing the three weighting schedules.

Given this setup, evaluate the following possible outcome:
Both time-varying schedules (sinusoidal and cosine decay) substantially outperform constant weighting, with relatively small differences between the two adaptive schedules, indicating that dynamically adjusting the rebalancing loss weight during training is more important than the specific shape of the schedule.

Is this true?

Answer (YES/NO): NO